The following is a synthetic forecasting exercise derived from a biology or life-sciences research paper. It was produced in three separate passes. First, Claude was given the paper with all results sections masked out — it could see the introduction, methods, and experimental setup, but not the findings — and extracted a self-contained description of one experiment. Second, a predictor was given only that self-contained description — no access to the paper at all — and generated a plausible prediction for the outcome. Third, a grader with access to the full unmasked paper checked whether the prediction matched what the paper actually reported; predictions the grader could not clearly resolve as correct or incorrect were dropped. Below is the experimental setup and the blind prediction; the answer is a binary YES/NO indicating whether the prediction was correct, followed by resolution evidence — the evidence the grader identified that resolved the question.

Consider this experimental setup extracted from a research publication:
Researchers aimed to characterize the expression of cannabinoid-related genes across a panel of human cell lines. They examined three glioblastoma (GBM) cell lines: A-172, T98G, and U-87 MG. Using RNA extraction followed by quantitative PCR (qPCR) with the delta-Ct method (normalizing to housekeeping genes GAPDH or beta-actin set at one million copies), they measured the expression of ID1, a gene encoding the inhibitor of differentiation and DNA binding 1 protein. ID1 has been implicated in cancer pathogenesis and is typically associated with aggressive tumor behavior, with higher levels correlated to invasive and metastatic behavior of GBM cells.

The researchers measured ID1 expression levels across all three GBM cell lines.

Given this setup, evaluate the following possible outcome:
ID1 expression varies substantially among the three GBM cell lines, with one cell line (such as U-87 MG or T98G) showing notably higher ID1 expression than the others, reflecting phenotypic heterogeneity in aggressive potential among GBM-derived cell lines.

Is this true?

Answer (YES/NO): NO